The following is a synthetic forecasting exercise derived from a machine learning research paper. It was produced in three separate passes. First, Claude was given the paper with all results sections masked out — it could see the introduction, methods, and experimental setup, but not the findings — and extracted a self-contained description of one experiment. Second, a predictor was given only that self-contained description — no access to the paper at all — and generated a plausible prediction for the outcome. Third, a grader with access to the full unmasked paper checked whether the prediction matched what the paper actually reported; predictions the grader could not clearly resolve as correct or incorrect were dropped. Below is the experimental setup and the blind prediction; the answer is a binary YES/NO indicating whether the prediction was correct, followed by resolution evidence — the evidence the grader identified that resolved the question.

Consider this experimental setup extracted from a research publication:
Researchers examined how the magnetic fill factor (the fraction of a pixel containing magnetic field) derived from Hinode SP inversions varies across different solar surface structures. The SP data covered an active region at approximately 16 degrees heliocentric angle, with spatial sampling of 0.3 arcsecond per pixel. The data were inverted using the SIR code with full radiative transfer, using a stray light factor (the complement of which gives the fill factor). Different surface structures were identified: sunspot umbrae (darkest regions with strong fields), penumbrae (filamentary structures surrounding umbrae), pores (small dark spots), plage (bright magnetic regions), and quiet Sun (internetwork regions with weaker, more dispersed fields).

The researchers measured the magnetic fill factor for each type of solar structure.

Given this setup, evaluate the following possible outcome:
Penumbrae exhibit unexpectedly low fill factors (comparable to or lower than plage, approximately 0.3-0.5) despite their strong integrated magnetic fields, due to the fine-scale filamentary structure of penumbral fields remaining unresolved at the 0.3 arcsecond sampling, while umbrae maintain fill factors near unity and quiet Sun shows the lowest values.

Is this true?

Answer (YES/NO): NO